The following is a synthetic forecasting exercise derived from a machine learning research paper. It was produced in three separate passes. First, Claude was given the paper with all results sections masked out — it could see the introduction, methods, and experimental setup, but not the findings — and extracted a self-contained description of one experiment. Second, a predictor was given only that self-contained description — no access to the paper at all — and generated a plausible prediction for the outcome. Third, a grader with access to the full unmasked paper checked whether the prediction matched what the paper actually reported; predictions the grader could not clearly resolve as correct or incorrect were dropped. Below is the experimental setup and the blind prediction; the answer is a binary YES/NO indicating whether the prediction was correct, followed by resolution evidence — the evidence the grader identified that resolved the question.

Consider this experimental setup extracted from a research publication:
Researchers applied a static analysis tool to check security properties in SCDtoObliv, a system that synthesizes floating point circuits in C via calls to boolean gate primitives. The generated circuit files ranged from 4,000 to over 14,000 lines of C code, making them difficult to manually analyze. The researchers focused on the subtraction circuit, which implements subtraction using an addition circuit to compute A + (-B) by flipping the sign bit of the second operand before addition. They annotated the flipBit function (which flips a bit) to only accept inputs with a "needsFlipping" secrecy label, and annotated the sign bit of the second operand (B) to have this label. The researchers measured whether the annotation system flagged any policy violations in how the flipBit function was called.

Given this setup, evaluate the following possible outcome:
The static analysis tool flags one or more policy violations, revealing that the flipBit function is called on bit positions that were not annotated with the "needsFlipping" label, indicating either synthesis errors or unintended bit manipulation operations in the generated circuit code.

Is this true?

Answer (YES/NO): YES